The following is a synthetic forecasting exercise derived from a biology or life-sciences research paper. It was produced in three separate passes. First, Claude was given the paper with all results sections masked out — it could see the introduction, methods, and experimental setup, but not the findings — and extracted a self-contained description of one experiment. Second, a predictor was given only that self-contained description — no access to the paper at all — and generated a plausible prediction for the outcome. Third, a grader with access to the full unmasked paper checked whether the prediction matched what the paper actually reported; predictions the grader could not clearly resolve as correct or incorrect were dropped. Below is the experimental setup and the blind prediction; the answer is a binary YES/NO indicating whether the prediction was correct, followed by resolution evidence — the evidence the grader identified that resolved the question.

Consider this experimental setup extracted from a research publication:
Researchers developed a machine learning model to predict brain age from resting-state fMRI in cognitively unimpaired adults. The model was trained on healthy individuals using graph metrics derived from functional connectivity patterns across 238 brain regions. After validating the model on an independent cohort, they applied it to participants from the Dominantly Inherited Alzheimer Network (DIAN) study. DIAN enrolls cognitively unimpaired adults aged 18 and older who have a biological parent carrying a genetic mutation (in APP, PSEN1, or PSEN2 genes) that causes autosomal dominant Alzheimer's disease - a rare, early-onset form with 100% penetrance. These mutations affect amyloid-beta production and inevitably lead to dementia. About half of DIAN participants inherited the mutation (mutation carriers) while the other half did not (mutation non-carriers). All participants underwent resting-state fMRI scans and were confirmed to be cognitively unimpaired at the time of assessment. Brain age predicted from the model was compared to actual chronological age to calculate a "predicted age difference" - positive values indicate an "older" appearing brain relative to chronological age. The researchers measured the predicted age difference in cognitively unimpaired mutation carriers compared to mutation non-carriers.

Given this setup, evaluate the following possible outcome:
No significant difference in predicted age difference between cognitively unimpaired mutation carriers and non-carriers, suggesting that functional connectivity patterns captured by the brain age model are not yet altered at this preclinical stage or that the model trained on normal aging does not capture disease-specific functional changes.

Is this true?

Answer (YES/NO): NO